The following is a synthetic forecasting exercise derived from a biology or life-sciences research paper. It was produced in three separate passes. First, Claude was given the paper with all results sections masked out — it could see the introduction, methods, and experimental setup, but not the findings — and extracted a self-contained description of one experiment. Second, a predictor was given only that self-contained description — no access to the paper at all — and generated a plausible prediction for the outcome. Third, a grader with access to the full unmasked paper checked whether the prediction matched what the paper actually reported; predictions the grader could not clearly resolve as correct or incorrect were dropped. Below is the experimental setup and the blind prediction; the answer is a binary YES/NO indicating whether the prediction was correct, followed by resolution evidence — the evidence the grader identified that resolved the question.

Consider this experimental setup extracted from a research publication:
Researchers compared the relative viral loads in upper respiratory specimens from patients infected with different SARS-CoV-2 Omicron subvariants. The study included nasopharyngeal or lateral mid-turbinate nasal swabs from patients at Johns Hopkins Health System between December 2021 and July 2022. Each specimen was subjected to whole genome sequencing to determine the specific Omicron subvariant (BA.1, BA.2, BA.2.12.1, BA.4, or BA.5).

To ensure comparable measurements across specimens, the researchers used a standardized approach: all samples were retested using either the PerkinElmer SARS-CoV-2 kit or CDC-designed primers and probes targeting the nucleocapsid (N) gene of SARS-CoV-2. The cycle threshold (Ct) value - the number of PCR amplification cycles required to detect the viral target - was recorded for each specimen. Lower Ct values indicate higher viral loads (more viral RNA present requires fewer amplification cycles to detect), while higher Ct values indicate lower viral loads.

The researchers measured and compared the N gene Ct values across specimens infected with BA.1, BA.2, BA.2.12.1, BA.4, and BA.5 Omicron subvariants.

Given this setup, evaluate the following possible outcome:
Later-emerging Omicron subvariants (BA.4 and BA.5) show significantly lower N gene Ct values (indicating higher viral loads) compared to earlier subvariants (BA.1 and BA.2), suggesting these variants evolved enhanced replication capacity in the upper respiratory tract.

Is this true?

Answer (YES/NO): NO